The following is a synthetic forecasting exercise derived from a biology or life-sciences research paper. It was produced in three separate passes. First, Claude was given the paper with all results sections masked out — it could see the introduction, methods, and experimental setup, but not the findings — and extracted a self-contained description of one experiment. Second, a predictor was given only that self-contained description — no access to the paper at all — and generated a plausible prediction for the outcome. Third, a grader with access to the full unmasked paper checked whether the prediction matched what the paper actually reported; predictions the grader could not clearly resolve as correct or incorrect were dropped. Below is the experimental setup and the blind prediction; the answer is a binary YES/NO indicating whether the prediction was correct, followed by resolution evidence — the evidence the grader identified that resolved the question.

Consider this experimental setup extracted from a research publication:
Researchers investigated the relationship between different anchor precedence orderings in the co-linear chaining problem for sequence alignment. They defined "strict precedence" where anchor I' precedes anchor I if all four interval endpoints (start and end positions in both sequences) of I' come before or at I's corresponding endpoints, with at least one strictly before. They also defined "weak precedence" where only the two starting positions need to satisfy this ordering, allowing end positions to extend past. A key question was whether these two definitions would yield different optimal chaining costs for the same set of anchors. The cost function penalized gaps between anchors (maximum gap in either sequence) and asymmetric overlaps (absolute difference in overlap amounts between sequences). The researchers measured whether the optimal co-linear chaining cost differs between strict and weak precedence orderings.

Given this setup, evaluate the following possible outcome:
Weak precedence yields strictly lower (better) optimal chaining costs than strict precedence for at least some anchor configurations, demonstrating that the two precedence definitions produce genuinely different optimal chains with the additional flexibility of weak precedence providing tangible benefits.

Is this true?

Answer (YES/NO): NO